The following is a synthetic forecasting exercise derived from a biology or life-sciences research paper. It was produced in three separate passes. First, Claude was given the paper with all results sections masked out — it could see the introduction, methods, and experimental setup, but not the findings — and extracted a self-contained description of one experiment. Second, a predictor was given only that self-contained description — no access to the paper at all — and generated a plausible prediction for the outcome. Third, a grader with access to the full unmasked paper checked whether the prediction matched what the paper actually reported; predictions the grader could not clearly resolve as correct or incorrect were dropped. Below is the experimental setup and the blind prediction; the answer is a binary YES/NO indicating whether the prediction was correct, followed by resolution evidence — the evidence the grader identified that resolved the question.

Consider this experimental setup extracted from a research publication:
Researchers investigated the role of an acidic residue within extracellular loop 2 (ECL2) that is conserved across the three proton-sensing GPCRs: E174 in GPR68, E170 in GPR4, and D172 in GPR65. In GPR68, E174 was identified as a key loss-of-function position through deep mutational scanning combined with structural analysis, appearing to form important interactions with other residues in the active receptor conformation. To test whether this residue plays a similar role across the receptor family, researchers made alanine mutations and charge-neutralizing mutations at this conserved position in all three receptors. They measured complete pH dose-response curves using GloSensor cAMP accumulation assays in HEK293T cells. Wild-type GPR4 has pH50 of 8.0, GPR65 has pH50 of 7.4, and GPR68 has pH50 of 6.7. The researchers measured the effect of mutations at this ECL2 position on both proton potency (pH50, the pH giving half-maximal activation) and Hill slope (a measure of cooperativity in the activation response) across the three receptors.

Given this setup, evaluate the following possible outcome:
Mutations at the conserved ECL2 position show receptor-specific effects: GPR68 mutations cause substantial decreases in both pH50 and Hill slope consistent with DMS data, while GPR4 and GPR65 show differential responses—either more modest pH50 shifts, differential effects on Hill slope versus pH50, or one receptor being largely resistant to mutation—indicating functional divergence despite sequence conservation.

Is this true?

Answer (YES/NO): YES